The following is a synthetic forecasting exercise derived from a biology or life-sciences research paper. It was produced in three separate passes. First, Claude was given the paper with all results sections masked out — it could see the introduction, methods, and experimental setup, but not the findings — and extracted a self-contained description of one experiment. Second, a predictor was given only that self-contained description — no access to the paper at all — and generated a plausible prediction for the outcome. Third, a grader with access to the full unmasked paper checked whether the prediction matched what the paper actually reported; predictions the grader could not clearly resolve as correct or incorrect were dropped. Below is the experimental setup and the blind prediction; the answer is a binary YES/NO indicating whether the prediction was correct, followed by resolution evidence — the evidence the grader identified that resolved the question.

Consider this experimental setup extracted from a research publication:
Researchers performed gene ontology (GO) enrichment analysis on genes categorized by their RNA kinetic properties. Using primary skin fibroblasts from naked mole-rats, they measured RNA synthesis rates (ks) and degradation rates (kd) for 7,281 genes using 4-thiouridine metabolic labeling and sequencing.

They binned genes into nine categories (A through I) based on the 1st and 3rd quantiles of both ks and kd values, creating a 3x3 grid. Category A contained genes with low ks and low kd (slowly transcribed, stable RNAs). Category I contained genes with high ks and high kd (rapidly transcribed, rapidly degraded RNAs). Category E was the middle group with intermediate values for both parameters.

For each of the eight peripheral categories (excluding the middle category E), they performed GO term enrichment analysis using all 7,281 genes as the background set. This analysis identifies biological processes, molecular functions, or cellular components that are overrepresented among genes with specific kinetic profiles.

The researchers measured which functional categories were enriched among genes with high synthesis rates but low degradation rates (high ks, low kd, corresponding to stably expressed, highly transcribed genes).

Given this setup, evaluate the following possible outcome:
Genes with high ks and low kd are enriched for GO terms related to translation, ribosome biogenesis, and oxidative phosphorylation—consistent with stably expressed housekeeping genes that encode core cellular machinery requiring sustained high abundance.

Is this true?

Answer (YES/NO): NO